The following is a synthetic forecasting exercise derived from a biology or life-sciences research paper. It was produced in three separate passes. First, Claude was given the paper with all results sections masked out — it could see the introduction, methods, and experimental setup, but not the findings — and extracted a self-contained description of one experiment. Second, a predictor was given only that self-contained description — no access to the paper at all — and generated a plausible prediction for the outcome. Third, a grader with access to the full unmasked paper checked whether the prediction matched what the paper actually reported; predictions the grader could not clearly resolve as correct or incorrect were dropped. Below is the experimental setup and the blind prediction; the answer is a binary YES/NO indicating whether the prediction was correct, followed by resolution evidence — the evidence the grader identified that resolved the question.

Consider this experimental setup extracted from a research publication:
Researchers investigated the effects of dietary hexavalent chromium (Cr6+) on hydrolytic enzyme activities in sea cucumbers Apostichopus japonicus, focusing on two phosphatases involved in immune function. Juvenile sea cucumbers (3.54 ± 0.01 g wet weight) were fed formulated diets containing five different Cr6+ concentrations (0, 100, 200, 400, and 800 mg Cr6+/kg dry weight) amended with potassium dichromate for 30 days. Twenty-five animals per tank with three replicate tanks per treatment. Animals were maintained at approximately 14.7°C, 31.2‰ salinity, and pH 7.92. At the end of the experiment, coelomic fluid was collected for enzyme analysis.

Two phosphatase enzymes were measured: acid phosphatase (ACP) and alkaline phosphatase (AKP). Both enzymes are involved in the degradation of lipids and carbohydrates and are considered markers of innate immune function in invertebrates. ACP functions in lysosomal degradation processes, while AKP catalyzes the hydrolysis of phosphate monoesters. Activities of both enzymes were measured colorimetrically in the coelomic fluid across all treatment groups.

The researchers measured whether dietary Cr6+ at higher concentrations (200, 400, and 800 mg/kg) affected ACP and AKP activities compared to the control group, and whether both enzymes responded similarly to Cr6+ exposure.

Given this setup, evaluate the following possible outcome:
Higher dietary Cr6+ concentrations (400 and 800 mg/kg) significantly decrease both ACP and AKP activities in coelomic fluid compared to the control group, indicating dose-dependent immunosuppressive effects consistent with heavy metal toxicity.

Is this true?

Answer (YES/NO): NO